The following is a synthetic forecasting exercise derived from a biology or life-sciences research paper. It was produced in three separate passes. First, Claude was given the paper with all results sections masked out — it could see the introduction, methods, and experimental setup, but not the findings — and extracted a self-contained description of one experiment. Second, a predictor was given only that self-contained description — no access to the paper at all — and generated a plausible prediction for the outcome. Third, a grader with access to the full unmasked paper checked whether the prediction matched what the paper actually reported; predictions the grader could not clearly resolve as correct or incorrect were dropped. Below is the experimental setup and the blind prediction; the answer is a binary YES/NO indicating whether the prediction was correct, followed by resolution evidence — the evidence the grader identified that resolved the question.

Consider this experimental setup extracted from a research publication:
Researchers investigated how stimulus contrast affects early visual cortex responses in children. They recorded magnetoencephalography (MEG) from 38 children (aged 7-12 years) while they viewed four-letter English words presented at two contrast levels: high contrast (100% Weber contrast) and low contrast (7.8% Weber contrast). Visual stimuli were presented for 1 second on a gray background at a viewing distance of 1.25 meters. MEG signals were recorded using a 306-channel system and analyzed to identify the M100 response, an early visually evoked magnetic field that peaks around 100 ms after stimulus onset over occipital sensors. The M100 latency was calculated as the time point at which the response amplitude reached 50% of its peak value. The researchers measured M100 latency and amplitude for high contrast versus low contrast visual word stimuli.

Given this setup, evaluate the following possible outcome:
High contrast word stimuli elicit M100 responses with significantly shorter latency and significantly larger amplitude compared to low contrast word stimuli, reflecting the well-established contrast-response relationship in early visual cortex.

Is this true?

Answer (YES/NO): YES